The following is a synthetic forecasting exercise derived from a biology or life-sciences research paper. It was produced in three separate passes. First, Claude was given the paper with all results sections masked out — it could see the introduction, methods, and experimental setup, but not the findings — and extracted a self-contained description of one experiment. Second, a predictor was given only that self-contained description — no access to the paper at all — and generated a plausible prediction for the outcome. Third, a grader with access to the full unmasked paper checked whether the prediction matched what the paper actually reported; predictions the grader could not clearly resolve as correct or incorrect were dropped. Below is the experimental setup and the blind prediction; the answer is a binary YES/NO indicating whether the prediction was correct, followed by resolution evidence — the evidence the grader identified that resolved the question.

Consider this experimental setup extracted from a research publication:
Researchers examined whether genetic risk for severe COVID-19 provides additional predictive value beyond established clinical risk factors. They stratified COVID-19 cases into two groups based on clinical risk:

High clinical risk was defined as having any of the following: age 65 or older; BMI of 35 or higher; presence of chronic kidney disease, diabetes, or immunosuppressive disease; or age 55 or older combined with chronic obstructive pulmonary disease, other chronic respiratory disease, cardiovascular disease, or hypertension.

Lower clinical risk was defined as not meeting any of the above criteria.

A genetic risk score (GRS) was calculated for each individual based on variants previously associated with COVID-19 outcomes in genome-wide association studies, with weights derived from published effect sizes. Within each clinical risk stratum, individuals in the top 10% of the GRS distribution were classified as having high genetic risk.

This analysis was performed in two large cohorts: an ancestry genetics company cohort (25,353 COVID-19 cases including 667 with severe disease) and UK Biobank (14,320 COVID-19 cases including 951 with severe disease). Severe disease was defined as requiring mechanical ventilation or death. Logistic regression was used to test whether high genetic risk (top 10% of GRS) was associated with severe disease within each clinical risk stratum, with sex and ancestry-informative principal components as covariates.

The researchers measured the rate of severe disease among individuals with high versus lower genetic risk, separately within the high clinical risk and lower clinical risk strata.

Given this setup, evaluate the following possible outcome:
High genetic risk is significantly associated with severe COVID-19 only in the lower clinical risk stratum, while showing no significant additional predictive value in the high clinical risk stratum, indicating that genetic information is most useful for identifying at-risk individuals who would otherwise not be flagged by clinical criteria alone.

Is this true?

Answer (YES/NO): NO